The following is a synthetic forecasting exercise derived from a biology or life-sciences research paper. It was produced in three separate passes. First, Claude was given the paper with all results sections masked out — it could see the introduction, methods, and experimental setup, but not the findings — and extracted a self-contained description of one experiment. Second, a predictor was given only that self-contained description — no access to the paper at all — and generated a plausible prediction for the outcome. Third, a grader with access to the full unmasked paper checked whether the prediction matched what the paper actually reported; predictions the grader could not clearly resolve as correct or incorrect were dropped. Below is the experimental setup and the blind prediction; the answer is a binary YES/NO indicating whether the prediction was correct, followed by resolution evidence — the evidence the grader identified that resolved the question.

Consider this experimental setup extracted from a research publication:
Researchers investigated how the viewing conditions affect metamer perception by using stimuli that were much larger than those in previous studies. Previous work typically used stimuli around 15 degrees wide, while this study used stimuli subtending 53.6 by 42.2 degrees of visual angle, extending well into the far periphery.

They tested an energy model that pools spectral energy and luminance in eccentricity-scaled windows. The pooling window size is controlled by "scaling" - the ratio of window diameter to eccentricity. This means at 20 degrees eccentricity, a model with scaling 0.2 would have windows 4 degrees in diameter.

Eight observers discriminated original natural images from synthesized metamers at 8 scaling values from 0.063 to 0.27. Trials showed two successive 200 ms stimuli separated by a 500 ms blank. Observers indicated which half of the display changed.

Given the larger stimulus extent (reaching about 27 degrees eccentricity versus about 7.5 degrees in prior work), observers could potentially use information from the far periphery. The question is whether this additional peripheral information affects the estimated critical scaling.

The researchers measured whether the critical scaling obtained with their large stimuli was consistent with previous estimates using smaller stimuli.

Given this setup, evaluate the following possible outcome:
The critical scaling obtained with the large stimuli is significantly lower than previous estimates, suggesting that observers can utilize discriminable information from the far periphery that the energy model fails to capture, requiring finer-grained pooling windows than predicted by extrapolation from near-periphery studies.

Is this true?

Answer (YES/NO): NO